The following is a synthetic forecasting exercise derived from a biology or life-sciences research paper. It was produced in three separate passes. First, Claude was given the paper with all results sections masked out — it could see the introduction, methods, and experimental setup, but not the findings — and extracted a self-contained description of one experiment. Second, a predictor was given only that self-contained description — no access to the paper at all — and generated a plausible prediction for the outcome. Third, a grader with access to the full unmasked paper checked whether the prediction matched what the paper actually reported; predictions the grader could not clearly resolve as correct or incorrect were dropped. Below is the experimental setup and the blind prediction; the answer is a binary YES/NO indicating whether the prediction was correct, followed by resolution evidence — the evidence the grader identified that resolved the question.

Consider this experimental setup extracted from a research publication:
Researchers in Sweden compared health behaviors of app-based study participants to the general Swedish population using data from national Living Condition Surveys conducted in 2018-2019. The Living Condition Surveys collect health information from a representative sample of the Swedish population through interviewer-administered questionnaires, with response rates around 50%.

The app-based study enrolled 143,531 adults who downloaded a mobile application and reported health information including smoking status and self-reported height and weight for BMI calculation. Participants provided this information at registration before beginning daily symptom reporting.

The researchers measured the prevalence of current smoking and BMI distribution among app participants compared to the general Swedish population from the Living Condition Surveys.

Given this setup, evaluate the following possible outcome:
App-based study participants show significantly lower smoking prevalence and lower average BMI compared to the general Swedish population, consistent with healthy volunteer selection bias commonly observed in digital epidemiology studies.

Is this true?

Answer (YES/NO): NO